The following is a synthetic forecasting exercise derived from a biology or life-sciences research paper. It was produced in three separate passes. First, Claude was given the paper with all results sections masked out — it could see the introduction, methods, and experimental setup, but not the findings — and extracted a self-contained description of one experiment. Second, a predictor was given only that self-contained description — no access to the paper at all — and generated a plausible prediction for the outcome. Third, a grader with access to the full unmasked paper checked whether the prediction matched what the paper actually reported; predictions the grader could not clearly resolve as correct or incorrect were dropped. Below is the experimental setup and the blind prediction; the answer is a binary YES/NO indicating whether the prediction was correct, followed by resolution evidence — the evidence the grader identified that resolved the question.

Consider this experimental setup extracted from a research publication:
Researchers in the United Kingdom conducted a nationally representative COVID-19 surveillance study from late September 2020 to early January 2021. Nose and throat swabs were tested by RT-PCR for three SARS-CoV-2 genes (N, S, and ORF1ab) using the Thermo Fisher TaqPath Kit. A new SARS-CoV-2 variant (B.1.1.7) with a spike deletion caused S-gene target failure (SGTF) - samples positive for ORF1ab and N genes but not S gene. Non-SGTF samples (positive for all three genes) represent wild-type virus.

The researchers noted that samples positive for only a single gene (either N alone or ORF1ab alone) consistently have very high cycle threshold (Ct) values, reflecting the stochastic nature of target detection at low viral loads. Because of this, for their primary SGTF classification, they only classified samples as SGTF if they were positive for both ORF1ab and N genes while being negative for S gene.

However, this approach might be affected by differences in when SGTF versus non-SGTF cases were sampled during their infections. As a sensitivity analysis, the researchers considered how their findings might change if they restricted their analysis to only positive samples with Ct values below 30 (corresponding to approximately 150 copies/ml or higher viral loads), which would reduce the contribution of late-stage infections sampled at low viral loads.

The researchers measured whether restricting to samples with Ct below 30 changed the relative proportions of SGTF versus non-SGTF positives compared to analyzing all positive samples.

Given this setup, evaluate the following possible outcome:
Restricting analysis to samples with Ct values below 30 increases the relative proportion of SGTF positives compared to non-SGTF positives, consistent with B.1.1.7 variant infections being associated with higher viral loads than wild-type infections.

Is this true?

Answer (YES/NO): NO